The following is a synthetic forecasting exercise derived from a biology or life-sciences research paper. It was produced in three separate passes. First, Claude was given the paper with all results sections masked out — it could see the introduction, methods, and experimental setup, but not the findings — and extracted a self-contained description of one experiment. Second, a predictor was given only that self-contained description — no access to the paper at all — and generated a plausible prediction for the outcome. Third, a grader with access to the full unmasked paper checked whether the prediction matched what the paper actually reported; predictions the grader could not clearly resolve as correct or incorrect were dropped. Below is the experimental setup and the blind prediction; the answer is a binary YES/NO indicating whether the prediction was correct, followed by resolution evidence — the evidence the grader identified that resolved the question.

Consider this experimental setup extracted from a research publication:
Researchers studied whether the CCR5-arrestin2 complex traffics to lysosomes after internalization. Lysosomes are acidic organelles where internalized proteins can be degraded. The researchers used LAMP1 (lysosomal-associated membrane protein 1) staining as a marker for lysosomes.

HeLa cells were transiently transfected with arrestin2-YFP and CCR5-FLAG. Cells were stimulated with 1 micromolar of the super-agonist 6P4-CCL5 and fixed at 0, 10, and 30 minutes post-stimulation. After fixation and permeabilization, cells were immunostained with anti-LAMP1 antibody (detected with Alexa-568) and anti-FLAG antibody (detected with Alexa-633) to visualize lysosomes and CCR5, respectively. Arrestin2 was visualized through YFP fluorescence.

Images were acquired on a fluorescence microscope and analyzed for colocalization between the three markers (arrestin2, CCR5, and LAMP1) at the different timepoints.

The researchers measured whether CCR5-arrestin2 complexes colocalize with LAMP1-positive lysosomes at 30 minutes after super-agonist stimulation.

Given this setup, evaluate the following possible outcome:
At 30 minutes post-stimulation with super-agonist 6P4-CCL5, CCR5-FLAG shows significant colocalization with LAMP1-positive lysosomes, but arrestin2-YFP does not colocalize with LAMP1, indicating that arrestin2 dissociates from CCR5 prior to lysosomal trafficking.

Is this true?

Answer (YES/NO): NO